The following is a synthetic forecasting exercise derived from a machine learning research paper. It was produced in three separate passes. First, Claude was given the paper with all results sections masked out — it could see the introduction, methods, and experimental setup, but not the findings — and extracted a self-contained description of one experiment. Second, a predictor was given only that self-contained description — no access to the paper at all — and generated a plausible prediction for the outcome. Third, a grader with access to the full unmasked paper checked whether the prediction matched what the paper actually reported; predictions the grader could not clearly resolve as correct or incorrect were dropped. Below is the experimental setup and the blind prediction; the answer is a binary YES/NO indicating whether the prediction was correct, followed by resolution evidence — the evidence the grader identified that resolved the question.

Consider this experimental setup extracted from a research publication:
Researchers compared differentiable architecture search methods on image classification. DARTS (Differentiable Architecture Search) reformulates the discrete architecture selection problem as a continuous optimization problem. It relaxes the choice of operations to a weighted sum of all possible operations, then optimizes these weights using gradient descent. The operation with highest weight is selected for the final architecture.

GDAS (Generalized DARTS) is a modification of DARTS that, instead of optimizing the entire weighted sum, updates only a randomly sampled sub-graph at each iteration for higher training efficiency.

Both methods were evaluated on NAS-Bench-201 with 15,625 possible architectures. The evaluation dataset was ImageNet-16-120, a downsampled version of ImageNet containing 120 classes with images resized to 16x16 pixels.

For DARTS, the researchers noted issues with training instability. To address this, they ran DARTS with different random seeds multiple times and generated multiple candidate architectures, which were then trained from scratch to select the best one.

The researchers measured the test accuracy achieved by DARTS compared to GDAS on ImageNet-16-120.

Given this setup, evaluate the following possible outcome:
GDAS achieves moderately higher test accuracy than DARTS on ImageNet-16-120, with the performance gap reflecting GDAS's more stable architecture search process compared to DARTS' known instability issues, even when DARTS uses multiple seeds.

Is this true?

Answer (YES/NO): NO